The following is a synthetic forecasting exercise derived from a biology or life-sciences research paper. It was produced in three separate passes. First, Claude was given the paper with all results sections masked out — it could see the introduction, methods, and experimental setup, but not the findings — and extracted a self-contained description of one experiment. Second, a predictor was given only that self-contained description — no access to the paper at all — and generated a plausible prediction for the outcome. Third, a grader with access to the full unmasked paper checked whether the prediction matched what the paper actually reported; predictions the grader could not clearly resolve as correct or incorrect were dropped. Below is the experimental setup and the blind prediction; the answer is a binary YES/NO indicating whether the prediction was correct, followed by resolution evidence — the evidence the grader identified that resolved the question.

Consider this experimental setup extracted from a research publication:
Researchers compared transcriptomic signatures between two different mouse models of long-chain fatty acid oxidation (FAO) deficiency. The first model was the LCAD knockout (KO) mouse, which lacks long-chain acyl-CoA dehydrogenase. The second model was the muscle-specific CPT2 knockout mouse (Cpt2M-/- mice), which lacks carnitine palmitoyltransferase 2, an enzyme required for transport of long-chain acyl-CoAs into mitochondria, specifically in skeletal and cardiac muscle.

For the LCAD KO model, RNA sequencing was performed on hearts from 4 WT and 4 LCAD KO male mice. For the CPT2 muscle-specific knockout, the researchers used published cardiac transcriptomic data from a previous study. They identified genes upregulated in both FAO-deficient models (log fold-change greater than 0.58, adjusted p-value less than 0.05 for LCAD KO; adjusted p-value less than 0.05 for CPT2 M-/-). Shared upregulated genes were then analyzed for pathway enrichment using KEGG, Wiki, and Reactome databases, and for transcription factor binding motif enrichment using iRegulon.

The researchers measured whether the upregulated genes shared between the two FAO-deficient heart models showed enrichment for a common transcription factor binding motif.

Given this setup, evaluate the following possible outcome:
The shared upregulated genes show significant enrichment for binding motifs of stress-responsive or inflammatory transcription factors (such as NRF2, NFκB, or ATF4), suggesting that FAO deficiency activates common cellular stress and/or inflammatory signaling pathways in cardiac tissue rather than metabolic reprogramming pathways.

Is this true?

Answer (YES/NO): YES